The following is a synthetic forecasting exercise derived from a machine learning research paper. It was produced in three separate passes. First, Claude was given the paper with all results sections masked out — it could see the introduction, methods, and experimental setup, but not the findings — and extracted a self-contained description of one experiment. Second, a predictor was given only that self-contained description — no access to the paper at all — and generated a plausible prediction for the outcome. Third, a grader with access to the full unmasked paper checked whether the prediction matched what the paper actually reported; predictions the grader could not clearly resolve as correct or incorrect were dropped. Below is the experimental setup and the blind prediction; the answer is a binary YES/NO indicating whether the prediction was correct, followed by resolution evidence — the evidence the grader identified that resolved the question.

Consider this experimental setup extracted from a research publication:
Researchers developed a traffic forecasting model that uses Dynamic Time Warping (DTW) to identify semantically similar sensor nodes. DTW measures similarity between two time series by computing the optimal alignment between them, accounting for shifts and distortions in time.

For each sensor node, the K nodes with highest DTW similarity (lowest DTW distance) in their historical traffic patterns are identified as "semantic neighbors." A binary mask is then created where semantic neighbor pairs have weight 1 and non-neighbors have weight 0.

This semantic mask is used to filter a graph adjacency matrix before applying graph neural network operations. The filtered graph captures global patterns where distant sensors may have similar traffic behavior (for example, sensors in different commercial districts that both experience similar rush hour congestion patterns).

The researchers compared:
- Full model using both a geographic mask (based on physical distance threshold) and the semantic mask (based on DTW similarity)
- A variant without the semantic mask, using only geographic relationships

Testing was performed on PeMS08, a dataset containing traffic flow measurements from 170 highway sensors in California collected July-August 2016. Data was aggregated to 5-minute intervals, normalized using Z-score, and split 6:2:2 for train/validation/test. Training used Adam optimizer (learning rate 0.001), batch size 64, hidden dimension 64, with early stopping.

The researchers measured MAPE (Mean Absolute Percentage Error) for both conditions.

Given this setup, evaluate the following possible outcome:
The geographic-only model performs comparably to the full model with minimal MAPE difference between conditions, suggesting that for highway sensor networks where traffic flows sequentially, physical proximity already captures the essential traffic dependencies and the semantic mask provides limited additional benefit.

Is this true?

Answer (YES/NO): NO